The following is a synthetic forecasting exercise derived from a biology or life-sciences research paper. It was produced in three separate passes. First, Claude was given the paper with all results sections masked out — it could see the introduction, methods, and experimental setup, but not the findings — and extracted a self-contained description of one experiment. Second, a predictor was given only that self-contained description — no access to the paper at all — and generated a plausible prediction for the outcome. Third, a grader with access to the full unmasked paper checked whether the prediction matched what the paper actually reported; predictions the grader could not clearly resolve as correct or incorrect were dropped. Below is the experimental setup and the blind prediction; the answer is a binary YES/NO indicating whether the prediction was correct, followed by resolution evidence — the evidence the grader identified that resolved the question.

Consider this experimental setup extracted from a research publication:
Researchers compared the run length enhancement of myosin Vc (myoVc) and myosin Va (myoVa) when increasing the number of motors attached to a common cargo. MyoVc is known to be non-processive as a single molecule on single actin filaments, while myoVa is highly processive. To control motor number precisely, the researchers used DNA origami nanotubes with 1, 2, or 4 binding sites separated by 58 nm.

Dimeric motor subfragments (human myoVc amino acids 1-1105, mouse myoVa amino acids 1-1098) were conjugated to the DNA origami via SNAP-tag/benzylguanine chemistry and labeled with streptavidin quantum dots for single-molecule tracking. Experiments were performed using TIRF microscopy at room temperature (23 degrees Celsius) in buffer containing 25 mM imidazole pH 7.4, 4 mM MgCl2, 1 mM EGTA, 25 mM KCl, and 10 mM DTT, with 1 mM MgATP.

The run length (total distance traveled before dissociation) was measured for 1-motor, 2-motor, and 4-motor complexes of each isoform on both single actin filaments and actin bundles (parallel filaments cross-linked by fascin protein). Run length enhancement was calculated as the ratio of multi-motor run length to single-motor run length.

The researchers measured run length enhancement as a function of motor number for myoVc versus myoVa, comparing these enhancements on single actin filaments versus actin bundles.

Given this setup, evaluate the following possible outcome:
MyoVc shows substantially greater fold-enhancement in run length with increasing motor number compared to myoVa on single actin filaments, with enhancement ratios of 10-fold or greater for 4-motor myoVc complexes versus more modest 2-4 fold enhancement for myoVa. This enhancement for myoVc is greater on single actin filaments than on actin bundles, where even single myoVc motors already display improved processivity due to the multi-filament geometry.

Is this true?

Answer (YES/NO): NO